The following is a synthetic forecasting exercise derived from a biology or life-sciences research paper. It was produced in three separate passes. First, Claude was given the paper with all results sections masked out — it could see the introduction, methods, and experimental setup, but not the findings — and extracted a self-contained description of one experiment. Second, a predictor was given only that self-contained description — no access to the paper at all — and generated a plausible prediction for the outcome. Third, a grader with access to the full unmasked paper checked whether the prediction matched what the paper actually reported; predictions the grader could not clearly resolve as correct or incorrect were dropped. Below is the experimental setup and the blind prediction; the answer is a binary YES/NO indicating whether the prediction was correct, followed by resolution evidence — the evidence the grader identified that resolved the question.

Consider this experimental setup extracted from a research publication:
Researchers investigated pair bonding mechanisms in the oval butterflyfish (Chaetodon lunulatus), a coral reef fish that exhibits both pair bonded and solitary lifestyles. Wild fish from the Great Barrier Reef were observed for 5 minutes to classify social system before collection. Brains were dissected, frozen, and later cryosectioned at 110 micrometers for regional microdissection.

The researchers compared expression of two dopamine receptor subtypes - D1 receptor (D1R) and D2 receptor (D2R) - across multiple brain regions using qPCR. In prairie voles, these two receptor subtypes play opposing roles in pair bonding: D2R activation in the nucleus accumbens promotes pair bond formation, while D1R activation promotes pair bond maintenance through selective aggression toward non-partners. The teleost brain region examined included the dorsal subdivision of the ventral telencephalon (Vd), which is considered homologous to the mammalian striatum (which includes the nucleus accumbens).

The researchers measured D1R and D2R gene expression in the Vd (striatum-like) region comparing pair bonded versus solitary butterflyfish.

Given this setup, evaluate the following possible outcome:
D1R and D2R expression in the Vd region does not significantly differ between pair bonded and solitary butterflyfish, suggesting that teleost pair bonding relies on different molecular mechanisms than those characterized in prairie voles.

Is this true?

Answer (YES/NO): YES